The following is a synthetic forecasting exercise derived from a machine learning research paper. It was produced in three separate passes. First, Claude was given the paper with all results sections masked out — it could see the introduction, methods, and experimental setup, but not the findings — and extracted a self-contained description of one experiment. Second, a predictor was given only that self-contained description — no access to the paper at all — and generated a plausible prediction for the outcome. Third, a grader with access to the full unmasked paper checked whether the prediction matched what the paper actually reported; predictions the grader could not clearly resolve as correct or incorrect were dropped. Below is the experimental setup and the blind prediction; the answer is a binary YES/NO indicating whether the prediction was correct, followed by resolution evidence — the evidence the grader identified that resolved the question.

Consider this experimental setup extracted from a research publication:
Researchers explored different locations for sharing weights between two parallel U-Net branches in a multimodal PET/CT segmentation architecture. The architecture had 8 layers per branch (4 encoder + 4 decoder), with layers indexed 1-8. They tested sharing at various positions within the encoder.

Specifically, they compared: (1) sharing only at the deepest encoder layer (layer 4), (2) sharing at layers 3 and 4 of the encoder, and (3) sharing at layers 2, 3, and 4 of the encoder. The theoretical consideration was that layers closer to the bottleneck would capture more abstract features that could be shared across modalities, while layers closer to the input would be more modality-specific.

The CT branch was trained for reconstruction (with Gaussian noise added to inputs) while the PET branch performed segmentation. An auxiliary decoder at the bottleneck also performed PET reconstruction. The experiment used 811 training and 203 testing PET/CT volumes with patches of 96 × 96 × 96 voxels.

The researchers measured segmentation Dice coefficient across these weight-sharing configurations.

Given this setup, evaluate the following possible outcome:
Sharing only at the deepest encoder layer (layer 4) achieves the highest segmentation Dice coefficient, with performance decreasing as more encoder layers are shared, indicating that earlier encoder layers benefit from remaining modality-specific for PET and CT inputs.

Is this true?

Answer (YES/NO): YES